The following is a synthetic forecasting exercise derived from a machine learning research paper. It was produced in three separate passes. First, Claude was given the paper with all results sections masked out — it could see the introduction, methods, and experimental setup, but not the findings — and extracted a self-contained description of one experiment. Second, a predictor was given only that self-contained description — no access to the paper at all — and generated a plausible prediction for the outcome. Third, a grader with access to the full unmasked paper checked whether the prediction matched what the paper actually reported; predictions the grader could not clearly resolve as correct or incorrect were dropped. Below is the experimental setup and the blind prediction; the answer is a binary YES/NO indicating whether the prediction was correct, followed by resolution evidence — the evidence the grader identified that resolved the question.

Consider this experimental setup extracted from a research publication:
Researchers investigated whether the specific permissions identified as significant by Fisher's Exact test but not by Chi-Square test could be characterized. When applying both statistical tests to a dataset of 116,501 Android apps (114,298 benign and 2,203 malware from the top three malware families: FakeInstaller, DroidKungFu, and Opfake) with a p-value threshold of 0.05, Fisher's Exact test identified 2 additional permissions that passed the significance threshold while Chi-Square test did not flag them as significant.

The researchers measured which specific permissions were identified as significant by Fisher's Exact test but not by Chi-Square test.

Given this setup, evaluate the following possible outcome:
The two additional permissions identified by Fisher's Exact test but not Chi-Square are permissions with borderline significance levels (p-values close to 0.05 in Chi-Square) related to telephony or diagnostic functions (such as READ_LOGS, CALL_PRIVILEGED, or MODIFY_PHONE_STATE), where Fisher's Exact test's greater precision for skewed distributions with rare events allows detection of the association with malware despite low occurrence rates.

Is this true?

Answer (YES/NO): NO